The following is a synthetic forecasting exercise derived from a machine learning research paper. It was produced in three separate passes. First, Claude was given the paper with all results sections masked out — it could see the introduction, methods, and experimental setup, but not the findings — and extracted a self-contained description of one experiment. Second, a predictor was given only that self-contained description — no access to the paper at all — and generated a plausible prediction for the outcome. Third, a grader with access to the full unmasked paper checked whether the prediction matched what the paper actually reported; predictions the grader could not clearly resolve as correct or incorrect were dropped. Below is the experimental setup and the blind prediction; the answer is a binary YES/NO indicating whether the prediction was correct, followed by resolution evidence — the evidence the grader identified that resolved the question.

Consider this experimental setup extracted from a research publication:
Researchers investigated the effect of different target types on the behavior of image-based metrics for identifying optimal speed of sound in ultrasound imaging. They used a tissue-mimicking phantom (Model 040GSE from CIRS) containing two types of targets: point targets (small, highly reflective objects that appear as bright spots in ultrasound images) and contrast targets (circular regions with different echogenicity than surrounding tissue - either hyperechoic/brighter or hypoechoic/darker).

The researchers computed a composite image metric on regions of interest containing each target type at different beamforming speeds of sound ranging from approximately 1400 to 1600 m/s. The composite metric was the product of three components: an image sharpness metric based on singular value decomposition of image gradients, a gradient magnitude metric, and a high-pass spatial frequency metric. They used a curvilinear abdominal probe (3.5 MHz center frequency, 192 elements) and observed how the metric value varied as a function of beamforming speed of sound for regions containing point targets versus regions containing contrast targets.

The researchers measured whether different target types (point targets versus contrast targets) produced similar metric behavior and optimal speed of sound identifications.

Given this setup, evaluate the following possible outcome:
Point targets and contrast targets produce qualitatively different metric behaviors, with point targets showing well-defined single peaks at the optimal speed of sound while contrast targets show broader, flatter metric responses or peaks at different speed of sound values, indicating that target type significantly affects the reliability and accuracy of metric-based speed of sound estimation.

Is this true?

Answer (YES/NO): NO